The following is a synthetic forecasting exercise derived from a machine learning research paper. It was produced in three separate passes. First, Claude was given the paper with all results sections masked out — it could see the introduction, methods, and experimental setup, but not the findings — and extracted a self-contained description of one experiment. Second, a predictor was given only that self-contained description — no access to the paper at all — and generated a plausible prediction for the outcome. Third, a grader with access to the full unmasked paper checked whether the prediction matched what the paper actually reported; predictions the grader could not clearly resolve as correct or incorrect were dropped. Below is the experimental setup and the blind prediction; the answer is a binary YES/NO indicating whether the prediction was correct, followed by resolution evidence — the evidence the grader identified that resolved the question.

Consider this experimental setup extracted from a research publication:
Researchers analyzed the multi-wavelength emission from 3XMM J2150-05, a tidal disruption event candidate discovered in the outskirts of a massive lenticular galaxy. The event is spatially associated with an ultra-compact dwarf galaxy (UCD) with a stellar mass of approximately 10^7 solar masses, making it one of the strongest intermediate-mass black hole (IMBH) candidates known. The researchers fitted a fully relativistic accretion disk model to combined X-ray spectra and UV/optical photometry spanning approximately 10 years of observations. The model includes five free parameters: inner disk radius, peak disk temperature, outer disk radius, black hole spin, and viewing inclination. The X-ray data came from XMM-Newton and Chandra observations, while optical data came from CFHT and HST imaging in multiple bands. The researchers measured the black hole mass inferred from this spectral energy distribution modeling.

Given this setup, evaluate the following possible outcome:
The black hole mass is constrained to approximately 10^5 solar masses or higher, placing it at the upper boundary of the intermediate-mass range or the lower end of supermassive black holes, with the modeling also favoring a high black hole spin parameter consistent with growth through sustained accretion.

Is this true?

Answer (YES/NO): NO